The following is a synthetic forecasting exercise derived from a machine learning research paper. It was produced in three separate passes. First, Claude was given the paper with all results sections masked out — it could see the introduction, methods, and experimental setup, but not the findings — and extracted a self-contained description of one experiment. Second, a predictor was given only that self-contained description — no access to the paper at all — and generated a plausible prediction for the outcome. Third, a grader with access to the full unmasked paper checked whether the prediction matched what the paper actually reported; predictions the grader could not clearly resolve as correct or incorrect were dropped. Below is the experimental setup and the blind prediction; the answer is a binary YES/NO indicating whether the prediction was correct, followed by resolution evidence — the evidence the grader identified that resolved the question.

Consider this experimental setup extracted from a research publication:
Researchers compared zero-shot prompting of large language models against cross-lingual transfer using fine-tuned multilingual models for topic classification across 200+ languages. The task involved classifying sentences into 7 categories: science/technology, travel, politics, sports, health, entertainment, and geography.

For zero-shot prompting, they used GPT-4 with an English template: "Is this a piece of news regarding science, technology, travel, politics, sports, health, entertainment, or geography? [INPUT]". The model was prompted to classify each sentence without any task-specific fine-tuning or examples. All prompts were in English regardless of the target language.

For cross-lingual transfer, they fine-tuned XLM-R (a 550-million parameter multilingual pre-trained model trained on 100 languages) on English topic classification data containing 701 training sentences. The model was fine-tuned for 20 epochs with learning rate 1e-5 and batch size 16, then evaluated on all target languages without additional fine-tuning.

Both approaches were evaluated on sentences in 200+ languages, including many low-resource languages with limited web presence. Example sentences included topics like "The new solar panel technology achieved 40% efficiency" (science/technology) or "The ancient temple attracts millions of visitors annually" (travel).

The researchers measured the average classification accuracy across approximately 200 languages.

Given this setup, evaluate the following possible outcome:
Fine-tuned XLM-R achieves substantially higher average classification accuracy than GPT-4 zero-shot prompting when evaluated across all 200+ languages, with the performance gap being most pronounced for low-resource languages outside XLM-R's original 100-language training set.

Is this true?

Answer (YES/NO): YES